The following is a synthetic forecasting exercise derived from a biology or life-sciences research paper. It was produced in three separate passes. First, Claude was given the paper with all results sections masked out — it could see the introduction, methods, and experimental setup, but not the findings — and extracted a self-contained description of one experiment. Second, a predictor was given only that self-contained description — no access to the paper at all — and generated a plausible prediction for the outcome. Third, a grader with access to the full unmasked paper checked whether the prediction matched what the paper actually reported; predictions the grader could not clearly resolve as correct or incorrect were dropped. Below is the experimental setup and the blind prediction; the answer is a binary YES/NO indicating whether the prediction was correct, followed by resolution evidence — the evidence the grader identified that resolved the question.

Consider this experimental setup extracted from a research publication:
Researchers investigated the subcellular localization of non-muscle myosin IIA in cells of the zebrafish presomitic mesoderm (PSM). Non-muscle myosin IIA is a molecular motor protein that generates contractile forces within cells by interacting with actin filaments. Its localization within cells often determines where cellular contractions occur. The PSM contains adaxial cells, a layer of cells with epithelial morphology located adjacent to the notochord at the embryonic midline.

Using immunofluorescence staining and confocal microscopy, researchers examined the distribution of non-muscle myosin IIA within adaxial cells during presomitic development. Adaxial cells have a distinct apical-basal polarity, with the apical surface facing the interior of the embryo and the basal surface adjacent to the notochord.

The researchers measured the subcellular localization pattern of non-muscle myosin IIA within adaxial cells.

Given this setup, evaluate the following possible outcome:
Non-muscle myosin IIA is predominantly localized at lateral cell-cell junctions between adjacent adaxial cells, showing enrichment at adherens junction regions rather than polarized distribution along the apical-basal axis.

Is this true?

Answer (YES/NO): NO